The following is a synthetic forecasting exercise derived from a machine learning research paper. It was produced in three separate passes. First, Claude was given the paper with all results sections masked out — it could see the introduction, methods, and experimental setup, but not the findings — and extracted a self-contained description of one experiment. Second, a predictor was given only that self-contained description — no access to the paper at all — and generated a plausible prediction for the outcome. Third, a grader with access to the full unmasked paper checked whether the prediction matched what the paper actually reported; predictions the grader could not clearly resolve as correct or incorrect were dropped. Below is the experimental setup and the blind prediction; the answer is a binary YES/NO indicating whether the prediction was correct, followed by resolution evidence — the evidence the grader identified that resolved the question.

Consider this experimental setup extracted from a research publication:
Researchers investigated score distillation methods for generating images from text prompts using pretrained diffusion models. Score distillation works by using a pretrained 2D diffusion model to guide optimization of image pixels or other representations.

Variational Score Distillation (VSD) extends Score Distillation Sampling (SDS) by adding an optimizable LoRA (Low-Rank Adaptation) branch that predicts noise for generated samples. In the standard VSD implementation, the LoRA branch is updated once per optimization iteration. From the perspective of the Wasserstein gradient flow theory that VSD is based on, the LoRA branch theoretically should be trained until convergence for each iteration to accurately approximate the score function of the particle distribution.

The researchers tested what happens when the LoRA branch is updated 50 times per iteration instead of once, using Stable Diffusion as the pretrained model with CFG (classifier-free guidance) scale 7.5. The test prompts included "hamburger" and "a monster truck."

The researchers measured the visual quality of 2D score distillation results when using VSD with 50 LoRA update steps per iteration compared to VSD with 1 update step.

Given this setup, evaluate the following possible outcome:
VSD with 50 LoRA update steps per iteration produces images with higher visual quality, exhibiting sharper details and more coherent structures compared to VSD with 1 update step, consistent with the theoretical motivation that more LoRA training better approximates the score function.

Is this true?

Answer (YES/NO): NO